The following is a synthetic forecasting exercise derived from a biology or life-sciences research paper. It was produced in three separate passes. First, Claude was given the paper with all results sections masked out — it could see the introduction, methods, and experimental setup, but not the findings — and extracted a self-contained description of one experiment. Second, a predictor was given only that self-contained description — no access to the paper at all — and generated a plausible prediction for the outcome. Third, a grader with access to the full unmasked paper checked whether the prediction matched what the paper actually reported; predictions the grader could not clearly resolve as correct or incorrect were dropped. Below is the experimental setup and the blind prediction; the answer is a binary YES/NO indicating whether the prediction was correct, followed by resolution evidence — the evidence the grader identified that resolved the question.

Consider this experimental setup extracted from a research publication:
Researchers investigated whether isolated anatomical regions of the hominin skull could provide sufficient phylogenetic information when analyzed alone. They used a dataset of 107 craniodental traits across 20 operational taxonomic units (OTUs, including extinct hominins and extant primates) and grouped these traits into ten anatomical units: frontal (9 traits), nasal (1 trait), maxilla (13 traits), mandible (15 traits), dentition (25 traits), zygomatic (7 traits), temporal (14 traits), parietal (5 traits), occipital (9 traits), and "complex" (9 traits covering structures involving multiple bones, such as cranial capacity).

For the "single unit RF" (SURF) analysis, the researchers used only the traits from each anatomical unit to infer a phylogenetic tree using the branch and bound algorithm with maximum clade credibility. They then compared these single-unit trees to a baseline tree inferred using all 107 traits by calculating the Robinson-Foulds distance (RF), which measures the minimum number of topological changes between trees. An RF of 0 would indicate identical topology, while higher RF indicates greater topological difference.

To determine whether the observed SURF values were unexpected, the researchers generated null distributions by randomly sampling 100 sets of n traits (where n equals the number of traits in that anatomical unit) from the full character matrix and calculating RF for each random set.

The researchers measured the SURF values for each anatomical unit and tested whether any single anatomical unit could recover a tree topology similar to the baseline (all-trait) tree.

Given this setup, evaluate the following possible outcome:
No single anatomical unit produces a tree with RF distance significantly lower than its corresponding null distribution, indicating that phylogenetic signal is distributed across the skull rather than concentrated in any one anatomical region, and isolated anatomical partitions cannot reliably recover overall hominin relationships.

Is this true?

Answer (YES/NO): YES